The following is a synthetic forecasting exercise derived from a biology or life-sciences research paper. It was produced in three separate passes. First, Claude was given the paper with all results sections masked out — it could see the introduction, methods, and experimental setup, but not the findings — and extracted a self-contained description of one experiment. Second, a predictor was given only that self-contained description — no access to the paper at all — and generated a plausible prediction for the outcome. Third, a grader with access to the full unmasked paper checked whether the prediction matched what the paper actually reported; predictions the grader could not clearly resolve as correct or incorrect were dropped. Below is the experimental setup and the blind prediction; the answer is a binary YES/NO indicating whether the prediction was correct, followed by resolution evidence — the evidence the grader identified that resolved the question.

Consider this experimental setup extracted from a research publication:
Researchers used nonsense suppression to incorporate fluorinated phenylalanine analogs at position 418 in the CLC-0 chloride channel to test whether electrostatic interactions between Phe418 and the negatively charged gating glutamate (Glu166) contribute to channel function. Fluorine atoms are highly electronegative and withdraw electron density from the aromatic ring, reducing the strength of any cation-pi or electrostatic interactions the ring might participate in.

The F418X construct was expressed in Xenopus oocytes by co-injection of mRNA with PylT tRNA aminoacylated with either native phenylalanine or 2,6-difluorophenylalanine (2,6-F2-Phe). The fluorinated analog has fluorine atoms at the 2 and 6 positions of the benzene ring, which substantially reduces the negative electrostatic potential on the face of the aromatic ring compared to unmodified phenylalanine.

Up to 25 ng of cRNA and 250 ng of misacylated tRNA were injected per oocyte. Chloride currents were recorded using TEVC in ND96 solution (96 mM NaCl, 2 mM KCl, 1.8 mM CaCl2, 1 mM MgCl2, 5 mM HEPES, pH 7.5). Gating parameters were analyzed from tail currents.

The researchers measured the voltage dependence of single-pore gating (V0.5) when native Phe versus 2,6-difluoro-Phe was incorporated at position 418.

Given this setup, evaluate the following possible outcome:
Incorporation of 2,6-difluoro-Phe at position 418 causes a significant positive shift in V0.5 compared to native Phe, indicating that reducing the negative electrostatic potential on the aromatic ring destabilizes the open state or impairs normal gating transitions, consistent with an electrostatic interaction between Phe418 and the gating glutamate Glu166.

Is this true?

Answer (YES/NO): NO